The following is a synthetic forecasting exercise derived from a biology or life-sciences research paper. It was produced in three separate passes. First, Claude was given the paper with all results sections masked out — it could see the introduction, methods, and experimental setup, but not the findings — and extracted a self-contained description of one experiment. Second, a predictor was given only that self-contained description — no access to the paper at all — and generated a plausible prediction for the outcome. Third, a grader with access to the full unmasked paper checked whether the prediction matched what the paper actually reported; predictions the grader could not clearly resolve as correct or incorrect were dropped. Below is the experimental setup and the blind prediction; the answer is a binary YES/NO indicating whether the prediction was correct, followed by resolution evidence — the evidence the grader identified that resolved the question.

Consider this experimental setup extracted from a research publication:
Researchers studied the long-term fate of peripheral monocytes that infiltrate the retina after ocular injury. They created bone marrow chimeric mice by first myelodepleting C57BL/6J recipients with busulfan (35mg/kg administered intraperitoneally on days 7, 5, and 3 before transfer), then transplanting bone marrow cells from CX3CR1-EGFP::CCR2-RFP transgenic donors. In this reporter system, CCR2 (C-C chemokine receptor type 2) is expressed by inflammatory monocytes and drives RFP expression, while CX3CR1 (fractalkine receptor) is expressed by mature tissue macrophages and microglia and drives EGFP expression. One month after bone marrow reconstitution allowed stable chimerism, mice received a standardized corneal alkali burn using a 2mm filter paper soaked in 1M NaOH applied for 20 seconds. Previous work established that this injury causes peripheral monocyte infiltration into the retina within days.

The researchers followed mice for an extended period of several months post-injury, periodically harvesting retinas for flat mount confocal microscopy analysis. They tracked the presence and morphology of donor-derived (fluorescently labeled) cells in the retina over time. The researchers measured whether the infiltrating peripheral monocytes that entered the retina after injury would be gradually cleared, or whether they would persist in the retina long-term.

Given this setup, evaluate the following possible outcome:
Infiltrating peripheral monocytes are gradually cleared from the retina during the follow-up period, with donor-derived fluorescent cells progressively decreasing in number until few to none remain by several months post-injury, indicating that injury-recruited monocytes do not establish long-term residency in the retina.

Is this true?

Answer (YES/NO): NO